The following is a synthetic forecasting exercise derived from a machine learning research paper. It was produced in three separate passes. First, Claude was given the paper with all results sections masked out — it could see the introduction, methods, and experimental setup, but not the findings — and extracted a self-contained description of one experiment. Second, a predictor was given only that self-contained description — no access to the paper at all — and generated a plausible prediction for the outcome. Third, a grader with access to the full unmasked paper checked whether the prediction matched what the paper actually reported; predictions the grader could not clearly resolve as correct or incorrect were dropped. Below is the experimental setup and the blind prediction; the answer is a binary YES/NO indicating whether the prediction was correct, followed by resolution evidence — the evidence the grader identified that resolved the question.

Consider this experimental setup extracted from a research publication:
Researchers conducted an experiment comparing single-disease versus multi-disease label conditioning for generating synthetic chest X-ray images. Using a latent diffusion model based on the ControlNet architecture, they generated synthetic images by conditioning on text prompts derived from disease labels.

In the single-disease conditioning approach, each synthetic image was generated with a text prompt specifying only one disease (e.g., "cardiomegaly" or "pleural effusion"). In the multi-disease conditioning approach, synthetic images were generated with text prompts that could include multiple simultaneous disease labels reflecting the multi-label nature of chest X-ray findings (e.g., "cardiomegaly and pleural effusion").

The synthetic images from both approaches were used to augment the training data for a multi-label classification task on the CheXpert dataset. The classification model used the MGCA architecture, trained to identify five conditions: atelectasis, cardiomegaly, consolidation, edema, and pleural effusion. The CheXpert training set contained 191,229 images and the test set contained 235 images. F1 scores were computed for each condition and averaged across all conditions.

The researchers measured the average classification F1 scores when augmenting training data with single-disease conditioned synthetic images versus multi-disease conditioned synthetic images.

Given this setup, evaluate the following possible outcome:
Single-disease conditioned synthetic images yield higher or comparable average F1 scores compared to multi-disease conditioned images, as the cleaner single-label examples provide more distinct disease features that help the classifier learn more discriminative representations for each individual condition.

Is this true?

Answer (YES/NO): YES